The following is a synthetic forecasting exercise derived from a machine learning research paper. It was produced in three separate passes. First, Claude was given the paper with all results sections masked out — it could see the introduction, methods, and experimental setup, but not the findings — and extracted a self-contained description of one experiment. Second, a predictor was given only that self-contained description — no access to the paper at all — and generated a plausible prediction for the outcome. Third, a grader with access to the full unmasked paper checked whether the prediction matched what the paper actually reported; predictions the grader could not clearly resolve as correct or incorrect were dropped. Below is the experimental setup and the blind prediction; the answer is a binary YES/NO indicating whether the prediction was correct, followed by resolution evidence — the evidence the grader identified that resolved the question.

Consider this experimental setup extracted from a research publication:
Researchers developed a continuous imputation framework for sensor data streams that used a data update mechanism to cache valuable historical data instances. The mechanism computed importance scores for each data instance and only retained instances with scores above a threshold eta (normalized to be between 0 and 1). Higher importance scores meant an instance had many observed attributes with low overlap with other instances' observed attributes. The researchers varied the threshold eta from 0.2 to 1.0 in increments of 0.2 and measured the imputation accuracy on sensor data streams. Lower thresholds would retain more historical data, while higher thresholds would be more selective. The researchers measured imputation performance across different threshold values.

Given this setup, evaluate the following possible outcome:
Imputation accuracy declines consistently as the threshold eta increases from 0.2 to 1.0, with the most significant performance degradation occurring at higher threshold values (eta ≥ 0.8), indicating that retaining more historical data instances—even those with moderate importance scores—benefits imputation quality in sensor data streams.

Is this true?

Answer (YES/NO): NO